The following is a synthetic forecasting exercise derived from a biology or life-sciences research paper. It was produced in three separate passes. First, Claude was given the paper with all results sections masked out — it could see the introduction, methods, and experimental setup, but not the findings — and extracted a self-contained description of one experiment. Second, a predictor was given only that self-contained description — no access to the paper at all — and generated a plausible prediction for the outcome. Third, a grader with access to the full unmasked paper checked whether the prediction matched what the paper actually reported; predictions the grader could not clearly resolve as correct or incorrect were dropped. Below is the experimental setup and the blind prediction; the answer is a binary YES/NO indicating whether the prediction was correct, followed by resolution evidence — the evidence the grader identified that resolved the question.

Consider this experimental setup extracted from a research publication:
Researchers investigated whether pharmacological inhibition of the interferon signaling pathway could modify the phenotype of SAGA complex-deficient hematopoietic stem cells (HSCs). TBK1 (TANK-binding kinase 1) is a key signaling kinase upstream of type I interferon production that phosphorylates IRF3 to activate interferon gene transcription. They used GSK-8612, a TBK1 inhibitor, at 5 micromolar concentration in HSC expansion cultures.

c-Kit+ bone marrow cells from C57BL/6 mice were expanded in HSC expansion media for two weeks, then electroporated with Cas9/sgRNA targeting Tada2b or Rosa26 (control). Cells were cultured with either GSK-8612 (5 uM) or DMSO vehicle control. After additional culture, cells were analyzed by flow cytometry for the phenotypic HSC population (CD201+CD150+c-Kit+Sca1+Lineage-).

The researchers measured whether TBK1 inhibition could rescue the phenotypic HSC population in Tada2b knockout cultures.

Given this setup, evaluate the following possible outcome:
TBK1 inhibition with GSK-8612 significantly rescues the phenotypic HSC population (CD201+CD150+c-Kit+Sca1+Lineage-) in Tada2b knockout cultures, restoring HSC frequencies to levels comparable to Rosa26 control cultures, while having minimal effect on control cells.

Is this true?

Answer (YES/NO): NO